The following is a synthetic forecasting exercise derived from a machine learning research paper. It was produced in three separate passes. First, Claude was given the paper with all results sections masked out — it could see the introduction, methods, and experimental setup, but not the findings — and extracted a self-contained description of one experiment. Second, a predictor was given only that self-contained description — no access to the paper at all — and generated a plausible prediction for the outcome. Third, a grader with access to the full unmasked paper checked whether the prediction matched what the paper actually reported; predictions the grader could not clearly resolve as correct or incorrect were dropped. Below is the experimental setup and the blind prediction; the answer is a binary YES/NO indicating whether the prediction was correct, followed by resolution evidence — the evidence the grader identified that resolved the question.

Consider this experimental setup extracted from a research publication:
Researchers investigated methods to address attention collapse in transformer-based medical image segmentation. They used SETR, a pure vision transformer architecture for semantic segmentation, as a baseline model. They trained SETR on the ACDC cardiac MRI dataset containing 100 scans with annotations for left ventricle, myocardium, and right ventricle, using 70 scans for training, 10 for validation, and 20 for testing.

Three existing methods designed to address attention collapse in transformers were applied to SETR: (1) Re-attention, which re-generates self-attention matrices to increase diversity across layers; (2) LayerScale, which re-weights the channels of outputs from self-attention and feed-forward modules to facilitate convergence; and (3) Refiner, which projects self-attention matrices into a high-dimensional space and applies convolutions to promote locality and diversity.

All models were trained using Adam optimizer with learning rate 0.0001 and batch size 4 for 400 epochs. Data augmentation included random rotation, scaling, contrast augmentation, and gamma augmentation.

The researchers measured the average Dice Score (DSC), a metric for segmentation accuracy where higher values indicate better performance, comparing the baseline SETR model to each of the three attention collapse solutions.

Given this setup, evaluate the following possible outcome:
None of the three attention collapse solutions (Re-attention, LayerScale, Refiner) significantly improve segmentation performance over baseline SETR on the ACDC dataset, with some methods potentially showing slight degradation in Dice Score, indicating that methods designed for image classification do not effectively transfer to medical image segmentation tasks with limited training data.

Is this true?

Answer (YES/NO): YES